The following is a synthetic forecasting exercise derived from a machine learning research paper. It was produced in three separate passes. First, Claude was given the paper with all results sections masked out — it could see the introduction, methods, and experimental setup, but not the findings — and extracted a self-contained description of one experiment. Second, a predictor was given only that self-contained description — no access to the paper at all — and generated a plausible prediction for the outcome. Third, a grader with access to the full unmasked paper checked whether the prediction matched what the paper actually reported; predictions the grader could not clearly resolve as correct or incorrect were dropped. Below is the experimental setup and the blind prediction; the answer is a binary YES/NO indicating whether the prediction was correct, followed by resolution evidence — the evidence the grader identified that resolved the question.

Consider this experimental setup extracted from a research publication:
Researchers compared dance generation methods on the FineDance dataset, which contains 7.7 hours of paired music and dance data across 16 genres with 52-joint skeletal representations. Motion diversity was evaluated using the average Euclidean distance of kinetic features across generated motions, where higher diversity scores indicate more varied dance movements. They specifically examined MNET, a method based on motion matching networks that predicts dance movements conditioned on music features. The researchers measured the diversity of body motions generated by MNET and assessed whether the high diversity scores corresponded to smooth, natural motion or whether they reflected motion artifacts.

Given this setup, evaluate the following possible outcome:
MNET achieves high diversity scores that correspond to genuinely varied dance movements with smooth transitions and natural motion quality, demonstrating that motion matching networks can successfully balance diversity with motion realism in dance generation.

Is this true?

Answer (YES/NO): NO